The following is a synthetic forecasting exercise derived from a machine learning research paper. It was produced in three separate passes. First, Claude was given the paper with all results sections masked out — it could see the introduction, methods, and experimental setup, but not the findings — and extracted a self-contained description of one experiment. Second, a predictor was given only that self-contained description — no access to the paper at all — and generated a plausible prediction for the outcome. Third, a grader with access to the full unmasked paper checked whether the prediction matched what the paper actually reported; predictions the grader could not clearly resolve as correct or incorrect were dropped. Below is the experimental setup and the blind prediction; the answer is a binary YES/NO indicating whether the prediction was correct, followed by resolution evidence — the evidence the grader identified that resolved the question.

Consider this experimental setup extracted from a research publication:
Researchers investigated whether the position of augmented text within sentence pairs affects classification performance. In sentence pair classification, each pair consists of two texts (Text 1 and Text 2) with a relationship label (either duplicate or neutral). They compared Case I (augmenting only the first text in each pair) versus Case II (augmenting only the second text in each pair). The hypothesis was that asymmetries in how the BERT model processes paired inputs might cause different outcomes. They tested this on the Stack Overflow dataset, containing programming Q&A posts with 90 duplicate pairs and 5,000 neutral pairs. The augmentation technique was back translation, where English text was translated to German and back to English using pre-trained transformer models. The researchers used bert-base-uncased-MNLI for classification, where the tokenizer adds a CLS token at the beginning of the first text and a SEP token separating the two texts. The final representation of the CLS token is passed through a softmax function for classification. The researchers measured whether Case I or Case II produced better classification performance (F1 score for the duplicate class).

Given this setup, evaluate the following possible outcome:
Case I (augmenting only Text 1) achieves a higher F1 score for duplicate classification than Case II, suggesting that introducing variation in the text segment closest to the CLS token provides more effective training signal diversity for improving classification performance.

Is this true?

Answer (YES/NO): NO